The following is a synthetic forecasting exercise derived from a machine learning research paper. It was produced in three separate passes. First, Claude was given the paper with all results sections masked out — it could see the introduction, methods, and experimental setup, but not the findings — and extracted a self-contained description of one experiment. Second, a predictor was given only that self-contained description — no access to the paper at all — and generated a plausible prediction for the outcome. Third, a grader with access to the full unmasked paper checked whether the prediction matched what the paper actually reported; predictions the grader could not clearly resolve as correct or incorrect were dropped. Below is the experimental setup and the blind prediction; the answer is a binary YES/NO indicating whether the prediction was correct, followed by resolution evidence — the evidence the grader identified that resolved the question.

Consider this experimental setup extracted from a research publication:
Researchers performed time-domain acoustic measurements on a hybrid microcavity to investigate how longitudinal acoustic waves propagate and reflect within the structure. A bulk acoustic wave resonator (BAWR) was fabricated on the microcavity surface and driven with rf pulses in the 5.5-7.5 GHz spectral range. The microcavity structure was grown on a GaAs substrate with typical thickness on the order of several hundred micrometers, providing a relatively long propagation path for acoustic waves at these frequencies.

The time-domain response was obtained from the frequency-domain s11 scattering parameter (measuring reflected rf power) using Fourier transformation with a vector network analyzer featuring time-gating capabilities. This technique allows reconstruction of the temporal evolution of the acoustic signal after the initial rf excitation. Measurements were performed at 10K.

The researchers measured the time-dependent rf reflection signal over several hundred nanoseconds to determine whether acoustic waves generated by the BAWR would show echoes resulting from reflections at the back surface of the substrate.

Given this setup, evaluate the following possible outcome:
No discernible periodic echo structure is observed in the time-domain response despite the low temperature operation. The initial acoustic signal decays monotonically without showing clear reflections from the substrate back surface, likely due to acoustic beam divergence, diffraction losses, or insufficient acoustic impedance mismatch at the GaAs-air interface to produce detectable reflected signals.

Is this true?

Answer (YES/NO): NO